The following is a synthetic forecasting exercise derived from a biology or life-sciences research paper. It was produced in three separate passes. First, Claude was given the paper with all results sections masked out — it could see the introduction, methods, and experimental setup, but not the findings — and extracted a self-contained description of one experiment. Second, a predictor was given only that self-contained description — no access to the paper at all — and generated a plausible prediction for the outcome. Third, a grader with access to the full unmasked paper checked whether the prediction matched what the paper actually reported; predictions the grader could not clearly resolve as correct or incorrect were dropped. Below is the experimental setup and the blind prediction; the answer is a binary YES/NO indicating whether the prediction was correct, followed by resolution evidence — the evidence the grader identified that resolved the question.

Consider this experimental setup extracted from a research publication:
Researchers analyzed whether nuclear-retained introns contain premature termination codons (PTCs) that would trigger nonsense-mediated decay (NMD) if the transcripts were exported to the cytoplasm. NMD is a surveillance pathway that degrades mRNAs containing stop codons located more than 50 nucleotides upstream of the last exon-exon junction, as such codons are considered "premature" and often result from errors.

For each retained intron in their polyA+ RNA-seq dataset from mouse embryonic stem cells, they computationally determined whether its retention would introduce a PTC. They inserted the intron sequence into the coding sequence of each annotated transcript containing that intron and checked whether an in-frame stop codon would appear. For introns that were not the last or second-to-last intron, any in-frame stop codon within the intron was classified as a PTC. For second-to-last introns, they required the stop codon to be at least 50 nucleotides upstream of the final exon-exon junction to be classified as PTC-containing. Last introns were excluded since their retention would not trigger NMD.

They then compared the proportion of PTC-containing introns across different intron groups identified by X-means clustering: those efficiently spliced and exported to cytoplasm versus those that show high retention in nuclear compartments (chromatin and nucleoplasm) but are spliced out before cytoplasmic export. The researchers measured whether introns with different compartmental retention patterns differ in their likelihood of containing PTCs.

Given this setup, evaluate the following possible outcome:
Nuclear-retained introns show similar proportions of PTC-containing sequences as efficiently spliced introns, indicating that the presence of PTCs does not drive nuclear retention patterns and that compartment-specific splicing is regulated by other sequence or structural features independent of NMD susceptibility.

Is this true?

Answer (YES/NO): YES